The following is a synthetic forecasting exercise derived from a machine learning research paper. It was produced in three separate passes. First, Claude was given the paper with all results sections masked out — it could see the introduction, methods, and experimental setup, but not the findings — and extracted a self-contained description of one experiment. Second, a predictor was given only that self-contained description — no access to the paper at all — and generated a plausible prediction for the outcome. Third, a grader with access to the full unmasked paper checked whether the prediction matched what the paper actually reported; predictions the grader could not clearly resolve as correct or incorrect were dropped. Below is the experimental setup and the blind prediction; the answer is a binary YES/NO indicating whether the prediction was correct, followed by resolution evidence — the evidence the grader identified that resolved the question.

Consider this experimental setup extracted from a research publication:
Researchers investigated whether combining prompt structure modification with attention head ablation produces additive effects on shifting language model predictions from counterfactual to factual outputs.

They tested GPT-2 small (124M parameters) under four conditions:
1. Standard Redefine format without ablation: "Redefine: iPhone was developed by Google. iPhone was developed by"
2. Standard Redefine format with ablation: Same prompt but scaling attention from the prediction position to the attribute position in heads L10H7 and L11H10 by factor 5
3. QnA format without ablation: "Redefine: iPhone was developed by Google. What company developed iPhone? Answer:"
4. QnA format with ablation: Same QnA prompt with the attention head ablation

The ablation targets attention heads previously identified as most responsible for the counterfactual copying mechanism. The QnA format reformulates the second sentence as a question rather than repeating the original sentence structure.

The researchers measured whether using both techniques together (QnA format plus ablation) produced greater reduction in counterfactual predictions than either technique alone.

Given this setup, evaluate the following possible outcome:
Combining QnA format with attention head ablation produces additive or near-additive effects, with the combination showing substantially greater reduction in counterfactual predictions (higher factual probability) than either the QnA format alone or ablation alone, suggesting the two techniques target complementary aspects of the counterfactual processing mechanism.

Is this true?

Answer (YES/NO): YES